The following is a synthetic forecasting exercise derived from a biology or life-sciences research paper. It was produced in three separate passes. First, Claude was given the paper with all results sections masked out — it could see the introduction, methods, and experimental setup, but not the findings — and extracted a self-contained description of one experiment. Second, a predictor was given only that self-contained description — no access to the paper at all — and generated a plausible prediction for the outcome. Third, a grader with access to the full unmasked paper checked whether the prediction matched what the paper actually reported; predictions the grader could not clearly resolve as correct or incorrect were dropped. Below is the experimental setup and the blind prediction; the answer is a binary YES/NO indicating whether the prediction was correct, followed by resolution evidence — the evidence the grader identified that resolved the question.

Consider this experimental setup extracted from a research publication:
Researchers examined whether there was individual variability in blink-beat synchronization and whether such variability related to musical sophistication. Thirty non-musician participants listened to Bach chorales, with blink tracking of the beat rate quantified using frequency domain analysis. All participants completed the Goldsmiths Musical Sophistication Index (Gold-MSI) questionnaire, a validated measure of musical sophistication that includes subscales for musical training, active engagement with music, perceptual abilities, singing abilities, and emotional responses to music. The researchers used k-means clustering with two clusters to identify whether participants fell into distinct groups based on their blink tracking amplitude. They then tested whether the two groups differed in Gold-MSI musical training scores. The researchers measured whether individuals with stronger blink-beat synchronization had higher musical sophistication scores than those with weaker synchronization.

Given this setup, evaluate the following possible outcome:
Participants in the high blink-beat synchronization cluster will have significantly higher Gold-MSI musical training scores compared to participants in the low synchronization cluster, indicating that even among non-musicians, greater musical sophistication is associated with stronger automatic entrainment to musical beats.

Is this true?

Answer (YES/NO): NO